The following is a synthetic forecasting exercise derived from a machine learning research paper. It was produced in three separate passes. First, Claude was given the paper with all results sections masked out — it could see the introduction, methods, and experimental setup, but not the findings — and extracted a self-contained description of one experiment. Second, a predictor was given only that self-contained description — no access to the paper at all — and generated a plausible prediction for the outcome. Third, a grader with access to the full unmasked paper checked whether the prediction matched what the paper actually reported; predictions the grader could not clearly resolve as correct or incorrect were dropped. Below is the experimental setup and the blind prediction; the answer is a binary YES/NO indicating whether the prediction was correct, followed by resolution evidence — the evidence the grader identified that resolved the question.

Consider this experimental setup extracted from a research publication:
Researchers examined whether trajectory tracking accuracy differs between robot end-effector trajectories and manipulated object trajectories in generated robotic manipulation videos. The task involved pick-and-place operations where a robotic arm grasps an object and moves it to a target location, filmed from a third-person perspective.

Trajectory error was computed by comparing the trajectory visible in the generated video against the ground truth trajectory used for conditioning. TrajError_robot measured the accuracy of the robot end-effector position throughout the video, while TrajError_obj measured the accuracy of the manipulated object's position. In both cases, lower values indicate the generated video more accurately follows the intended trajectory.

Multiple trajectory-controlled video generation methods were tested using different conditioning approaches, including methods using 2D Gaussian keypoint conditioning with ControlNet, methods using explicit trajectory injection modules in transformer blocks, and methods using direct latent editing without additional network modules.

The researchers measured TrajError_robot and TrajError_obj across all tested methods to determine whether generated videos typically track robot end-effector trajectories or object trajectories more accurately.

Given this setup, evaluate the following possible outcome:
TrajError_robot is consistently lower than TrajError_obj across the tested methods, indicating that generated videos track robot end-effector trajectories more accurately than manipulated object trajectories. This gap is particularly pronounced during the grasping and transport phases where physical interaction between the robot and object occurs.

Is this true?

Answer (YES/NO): NO